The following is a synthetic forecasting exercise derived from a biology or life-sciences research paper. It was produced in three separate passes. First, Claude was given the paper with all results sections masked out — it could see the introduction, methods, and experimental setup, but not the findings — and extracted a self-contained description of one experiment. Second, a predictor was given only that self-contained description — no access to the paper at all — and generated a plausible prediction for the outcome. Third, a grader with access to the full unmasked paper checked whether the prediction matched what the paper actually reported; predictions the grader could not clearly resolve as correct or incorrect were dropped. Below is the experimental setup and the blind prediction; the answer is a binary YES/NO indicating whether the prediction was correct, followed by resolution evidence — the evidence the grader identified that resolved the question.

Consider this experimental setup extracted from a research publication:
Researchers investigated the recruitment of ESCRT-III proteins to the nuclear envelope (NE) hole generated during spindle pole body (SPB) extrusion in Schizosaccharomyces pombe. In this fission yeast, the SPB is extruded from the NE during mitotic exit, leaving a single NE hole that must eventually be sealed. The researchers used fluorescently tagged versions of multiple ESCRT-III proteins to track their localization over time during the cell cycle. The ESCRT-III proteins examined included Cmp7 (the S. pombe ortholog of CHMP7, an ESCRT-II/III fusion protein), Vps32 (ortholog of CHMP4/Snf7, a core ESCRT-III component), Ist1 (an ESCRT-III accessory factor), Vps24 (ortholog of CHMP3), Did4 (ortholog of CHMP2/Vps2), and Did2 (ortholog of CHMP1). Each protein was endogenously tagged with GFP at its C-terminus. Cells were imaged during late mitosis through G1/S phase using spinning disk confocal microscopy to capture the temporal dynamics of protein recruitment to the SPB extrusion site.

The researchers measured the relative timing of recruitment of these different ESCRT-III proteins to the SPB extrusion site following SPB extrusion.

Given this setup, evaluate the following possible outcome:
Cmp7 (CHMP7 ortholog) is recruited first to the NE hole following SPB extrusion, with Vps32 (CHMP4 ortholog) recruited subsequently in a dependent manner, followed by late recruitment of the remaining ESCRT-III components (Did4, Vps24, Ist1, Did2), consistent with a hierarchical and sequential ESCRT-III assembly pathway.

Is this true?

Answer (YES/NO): NO